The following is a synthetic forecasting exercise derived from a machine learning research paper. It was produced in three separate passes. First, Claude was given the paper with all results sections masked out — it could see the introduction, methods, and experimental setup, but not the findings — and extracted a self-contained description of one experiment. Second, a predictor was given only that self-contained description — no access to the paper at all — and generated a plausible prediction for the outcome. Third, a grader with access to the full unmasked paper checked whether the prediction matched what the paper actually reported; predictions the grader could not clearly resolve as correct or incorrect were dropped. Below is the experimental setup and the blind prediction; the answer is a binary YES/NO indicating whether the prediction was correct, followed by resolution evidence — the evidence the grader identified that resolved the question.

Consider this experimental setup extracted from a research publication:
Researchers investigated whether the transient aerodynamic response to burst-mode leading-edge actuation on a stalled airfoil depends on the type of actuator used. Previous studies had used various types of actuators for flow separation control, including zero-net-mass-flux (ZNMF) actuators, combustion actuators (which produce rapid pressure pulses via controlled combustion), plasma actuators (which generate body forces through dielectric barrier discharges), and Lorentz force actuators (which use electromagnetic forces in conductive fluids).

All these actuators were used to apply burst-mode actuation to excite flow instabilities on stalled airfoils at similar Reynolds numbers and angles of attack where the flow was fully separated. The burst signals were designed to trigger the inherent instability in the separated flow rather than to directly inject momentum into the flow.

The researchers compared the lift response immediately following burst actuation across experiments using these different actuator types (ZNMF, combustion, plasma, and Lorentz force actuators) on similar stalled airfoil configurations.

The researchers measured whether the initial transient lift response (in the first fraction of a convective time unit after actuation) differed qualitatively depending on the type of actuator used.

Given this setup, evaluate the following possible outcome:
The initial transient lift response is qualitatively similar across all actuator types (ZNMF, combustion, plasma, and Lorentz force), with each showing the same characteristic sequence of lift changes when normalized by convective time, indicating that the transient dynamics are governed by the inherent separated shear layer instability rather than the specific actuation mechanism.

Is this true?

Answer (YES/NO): YES